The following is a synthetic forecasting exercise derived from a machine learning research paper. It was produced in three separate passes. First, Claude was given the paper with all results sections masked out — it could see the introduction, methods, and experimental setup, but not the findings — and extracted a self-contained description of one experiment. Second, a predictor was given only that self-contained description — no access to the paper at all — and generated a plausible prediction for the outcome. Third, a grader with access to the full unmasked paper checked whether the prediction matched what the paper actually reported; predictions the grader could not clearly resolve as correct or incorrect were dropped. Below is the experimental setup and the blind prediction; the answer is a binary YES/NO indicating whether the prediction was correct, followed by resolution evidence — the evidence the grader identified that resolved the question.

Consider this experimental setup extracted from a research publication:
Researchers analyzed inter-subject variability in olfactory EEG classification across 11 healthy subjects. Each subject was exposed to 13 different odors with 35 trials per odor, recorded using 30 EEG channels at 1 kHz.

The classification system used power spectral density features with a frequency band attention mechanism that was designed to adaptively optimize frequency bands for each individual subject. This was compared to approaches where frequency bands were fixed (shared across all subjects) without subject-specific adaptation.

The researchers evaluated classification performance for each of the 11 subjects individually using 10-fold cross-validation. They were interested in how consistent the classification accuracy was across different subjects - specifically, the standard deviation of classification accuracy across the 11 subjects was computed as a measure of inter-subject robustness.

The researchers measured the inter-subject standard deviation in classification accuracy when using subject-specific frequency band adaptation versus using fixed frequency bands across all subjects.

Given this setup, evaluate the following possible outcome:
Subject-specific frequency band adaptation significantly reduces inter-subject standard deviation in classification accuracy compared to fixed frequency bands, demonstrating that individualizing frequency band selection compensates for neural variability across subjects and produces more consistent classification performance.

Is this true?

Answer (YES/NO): YES